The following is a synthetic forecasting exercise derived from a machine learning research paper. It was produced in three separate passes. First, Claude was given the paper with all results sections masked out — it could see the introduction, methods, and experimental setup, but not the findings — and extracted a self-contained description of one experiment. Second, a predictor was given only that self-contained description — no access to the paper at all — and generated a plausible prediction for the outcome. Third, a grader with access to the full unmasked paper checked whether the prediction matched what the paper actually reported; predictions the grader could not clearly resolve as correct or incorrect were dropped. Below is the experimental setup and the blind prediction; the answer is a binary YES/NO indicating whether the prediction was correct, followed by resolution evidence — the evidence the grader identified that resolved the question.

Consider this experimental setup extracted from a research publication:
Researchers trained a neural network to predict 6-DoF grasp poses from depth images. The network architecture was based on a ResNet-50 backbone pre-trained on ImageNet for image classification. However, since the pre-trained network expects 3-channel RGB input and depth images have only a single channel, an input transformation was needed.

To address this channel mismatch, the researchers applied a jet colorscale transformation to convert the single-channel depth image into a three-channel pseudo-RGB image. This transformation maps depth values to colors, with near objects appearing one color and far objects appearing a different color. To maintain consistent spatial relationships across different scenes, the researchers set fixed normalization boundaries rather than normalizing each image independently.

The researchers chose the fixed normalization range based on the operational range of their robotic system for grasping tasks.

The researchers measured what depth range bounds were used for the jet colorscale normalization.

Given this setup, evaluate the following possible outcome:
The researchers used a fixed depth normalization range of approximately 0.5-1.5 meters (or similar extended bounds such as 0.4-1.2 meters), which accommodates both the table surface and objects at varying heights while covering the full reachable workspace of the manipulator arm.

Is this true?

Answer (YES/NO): NO